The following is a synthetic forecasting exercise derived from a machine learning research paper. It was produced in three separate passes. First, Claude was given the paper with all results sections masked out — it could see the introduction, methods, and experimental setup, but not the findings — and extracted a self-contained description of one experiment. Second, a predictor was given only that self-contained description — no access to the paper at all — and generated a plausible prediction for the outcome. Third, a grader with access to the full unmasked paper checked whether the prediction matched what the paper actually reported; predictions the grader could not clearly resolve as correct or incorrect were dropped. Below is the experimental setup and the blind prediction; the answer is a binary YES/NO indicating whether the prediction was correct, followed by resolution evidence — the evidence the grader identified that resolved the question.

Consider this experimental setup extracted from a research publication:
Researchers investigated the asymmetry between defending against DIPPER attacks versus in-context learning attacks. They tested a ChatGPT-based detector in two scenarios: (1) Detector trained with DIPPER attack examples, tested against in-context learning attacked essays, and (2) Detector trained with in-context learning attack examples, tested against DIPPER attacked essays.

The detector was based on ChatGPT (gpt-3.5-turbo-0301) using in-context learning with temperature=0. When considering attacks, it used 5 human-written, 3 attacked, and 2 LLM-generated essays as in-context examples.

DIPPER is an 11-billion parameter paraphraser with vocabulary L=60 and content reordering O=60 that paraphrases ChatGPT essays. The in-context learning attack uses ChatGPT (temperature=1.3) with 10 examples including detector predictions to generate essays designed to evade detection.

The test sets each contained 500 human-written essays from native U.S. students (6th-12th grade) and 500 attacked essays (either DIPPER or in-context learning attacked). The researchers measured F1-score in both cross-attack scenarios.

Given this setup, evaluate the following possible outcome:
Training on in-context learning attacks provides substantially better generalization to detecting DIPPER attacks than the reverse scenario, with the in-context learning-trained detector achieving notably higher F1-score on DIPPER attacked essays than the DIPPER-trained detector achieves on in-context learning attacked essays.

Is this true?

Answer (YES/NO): YES